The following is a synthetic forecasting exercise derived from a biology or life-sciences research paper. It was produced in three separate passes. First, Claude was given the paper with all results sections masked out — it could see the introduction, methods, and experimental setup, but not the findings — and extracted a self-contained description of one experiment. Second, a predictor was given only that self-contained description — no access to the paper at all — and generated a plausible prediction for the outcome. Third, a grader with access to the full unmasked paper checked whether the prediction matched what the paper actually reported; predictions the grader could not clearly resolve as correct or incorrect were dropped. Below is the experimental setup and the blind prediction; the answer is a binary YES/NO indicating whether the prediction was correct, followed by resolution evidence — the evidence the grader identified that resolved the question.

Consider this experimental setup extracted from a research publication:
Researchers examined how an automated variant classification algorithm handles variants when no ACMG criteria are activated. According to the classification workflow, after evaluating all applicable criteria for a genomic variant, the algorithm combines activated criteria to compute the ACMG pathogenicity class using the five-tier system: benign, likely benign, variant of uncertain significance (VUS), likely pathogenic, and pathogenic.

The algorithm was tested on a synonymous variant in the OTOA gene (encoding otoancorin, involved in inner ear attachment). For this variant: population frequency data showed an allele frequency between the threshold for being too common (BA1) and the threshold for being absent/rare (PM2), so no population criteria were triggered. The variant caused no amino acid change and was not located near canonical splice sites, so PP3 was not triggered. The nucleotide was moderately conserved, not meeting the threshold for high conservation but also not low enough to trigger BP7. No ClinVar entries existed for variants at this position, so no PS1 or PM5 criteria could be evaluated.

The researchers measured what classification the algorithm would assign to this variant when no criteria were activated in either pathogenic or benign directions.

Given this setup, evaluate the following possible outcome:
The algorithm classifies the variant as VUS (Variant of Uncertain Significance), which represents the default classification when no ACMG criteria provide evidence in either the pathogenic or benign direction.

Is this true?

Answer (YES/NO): YES